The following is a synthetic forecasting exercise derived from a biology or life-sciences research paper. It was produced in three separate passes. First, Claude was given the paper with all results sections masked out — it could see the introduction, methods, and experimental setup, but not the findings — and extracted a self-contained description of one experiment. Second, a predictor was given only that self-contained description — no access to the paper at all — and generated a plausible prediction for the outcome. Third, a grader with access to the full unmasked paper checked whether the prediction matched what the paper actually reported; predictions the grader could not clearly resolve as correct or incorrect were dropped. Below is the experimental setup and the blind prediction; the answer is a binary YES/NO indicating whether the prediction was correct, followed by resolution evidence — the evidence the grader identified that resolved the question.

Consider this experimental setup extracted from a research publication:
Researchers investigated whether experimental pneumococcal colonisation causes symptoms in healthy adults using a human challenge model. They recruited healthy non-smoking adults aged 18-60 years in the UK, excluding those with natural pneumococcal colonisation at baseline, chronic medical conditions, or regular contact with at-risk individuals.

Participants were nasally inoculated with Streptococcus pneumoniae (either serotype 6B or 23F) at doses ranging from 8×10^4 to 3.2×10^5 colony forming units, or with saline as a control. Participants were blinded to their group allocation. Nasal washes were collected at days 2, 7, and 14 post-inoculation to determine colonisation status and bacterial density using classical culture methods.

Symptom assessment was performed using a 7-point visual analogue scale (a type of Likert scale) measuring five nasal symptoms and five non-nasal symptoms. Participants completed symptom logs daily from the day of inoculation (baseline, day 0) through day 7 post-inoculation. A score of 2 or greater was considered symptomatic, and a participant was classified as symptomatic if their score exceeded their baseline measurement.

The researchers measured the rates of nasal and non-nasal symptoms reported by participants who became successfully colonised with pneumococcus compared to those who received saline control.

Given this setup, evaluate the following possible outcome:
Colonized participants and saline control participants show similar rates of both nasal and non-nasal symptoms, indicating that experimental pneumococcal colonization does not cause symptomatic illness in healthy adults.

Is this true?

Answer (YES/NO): YES